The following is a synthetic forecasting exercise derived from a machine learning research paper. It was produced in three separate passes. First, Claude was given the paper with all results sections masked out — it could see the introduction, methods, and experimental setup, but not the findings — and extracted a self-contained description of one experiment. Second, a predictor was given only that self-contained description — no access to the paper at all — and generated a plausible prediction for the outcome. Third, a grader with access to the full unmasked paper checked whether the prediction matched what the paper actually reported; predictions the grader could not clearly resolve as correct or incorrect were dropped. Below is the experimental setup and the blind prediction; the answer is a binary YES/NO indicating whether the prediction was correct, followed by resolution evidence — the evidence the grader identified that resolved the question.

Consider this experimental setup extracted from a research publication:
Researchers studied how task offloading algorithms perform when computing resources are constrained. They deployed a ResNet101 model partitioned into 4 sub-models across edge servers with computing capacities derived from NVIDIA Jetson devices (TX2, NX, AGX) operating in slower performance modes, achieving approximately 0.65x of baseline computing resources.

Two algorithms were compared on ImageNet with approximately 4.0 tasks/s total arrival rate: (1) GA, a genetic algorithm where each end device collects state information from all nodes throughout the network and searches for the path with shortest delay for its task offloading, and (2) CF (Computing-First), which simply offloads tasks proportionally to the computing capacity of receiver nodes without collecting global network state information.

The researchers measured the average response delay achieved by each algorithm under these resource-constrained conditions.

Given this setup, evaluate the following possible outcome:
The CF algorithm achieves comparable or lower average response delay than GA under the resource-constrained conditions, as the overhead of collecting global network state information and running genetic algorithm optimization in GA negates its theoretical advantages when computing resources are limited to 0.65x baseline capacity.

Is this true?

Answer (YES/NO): NO